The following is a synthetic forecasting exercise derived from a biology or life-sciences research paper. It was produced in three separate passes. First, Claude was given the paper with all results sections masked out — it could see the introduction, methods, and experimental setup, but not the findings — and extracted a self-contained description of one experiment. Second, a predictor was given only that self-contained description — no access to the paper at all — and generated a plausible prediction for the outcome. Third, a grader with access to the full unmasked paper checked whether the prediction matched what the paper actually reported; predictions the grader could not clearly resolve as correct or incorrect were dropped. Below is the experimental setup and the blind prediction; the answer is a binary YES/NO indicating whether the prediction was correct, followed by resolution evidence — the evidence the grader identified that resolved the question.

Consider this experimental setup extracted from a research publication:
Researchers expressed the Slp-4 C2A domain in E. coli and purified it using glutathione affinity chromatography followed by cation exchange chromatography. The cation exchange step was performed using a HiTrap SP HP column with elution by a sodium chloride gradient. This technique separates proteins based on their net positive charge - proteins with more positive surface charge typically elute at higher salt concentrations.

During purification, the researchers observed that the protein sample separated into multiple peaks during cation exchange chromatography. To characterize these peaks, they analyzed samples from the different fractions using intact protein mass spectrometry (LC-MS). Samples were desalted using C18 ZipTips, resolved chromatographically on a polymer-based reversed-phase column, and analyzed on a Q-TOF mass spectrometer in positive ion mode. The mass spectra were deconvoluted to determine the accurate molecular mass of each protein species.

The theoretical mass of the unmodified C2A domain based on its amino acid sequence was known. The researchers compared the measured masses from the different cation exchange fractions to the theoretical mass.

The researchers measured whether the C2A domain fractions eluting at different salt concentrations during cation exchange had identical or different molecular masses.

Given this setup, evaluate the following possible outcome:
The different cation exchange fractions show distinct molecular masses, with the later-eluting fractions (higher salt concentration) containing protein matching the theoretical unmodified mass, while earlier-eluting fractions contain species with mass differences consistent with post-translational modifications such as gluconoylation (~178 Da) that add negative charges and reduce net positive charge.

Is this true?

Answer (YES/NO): NO